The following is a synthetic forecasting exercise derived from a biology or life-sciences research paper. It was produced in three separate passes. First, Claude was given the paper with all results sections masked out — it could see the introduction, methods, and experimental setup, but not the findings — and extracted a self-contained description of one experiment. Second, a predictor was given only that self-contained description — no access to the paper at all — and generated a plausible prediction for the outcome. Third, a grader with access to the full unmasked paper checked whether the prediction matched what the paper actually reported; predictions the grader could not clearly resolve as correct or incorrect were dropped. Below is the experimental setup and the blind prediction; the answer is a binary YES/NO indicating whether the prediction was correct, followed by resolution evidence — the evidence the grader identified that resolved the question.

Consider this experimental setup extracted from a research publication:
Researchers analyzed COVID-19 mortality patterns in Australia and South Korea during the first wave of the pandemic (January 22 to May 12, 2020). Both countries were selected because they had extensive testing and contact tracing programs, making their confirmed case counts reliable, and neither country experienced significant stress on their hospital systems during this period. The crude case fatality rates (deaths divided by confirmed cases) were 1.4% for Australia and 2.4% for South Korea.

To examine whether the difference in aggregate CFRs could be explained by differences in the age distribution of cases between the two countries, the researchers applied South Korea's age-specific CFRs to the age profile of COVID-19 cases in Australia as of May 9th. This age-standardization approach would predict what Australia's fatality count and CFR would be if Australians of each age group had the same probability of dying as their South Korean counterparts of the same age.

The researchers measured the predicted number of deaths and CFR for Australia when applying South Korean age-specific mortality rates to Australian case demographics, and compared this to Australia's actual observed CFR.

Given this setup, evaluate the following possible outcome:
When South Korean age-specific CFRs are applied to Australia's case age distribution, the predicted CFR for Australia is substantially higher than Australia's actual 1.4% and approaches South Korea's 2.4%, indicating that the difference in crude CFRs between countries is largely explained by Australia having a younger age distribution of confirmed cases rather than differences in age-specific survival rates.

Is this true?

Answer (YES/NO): NO